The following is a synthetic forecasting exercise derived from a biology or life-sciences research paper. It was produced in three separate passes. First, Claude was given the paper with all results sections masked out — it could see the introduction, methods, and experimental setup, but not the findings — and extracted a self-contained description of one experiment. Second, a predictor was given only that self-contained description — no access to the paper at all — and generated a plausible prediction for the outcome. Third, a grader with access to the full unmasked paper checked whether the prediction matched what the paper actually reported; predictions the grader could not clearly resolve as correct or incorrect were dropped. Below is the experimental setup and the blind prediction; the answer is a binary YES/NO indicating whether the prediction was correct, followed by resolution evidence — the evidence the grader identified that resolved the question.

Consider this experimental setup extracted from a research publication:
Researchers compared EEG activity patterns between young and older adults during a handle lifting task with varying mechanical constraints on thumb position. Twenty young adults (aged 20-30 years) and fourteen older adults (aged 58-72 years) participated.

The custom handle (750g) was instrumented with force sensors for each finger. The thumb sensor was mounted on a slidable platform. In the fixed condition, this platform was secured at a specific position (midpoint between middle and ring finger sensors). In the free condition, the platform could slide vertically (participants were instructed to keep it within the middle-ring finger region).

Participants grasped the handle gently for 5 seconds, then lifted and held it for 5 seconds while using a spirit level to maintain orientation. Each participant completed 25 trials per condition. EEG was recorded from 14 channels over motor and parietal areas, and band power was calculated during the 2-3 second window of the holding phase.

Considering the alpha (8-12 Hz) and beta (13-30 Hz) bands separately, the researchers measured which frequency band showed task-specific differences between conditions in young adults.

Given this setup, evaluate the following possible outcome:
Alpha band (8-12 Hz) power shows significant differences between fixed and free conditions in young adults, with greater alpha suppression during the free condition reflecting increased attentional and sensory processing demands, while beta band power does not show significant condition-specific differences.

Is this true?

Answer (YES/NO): NO